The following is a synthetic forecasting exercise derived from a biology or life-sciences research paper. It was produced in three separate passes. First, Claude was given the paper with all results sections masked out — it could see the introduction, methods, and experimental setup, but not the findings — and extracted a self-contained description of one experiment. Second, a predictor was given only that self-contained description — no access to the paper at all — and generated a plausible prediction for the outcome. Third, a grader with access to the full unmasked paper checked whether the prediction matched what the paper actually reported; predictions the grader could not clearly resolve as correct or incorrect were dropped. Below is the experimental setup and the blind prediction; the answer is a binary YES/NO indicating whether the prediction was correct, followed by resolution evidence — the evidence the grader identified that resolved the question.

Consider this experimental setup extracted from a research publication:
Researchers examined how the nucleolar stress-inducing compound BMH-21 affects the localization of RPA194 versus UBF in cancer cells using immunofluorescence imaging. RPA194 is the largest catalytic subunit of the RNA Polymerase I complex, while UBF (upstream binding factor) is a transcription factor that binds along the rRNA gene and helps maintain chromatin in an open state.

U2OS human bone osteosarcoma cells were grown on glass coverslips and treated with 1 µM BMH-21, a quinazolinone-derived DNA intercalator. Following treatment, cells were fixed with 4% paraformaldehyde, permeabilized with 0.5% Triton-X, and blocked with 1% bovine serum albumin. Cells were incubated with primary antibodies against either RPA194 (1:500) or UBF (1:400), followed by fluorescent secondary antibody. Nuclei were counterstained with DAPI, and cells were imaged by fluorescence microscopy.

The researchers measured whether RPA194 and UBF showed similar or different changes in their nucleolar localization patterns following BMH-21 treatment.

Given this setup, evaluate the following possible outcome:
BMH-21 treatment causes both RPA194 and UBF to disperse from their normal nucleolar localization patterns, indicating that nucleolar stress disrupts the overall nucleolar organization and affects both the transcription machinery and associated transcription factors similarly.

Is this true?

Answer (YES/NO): NO